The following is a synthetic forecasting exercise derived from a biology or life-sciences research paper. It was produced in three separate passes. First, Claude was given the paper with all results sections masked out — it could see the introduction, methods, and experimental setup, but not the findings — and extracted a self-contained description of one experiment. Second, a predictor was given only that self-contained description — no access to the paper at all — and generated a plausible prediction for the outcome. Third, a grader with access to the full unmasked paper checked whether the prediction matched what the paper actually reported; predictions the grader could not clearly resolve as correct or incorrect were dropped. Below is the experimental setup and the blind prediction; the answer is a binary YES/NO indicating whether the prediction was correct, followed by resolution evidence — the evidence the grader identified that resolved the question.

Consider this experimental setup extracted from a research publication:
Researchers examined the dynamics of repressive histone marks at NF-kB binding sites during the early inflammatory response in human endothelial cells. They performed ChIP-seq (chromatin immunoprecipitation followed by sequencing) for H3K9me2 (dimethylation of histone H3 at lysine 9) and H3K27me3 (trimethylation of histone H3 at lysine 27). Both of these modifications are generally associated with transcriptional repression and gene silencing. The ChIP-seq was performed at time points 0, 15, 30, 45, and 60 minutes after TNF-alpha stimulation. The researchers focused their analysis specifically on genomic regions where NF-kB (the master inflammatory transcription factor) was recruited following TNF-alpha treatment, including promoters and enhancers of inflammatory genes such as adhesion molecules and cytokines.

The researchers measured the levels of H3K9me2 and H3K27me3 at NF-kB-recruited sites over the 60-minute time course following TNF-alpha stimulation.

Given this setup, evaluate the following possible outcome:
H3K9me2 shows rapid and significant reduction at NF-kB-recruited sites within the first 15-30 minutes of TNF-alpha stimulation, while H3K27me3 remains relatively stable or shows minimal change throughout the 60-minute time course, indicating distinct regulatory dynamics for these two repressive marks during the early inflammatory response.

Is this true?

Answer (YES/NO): NO